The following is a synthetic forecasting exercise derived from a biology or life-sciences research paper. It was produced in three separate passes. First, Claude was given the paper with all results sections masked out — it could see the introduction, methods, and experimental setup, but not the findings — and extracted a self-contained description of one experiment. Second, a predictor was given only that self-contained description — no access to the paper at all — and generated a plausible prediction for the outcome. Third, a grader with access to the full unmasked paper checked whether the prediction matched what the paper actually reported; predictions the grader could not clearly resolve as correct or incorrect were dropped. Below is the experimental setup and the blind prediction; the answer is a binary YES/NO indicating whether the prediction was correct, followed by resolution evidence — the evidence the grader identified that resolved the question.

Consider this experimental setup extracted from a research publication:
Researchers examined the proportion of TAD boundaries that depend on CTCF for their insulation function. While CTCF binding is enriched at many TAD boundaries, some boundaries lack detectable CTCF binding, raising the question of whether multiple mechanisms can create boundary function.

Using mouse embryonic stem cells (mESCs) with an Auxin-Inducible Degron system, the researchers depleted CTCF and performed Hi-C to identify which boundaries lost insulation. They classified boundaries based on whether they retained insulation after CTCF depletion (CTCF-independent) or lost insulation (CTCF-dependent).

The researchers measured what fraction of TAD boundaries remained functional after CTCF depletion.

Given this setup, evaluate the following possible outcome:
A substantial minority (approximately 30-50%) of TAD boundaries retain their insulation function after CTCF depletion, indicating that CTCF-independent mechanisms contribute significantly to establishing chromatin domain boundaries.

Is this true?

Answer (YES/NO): NO